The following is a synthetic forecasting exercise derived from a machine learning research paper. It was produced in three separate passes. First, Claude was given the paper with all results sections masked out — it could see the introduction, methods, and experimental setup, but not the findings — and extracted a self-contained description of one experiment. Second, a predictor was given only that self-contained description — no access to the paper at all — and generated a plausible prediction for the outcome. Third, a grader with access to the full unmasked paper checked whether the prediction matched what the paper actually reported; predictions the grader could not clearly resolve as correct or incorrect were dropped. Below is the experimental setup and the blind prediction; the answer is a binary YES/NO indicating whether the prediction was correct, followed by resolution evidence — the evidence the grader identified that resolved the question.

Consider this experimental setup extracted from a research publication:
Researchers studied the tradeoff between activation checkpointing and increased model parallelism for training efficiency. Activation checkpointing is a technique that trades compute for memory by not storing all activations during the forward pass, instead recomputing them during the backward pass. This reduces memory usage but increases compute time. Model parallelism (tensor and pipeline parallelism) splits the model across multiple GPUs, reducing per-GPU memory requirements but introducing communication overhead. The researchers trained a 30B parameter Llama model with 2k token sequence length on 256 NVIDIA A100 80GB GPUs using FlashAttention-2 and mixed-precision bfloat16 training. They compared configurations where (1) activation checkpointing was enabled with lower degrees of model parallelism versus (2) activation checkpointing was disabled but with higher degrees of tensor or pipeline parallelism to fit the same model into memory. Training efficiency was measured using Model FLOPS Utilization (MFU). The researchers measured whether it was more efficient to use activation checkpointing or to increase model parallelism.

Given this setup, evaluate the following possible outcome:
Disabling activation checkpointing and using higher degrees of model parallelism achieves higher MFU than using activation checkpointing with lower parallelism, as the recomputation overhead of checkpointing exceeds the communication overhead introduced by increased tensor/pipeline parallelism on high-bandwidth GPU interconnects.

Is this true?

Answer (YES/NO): YES